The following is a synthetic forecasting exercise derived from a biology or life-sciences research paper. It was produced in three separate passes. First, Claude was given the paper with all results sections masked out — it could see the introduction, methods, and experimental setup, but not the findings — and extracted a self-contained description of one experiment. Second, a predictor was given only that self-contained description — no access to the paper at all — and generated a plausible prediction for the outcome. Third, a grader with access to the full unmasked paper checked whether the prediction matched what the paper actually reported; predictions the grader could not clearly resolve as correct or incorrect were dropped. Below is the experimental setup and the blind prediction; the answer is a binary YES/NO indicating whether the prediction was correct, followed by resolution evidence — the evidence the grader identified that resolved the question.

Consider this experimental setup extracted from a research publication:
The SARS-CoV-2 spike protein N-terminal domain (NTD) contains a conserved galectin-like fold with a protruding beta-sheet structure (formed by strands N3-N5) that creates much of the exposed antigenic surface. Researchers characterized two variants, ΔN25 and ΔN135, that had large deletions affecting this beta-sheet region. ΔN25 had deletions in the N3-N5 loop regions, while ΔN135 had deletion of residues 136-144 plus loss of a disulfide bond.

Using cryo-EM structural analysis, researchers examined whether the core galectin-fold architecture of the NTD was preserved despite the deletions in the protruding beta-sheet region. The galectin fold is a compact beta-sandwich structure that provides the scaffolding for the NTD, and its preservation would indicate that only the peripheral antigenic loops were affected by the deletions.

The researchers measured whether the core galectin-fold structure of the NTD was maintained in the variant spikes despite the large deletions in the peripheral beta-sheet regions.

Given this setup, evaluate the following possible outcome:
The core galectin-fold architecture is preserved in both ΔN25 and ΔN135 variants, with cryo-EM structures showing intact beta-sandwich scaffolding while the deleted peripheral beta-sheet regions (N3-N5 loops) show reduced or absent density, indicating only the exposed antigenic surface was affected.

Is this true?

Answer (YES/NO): YES